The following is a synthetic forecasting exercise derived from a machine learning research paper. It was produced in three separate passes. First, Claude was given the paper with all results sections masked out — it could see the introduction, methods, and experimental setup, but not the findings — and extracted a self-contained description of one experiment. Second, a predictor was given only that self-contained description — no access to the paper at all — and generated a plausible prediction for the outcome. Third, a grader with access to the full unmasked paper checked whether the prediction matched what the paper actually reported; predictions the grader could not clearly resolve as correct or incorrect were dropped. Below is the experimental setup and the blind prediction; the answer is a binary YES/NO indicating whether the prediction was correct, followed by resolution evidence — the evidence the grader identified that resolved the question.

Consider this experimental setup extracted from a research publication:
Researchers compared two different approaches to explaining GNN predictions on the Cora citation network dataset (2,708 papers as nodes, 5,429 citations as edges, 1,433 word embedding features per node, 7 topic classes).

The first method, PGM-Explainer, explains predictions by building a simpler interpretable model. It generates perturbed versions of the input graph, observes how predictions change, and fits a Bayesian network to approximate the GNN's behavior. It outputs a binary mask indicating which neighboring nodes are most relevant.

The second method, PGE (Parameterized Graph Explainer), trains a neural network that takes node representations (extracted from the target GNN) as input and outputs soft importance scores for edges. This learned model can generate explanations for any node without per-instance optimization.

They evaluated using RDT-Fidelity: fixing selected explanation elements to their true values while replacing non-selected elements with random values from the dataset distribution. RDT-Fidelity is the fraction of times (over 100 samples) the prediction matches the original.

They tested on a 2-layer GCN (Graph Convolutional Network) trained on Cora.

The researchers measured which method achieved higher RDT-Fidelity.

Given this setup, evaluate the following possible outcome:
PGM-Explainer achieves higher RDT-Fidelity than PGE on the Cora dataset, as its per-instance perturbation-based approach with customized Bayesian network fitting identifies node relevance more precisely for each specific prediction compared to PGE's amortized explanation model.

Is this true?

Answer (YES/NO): YES